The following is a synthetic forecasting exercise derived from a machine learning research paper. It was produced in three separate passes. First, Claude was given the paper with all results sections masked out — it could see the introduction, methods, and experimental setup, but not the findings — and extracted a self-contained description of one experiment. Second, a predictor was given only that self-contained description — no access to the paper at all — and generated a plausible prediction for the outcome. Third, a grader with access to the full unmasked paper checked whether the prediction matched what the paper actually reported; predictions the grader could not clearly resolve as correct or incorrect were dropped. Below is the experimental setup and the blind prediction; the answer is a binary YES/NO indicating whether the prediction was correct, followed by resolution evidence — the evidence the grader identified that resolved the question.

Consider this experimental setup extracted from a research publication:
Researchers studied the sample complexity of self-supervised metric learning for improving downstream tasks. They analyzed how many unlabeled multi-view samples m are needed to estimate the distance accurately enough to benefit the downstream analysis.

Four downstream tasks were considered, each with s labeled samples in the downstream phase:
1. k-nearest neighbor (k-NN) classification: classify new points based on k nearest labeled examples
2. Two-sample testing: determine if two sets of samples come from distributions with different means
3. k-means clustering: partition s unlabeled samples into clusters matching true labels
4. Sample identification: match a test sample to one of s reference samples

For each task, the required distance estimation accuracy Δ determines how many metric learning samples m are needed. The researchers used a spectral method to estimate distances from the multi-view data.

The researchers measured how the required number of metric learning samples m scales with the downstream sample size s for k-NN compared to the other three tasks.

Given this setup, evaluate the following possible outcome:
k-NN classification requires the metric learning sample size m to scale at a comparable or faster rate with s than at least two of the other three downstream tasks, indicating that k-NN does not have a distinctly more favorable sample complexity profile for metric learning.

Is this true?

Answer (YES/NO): YES